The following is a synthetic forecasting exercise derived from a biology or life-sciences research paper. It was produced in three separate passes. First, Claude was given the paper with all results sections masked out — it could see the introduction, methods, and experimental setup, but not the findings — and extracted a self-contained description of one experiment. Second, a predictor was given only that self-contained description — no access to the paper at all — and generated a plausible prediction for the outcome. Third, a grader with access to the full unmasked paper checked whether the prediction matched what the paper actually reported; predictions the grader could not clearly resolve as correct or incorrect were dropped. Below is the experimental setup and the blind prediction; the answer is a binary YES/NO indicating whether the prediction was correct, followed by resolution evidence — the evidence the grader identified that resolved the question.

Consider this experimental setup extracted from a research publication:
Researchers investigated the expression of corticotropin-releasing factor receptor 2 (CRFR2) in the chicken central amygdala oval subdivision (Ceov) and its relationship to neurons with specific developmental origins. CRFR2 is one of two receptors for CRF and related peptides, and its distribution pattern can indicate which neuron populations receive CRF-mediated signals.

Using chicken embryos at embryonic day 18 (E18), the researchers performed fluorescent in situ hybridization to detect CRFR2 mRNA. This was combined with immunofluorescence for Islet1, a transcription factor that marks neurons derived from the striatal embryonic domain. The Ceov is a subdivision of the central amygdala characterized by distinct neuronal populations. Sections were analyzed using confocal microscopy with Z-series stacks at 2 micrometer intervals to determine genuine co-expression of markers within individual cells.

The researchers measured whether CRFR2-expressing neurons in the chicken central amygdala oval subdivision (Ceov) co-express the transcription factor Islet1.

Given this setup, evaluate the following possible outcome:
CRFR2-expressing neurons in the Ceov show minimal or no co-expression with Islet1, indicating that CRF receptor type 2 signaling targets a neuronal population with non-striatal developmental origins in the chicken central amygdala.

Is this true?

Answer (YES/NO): NO